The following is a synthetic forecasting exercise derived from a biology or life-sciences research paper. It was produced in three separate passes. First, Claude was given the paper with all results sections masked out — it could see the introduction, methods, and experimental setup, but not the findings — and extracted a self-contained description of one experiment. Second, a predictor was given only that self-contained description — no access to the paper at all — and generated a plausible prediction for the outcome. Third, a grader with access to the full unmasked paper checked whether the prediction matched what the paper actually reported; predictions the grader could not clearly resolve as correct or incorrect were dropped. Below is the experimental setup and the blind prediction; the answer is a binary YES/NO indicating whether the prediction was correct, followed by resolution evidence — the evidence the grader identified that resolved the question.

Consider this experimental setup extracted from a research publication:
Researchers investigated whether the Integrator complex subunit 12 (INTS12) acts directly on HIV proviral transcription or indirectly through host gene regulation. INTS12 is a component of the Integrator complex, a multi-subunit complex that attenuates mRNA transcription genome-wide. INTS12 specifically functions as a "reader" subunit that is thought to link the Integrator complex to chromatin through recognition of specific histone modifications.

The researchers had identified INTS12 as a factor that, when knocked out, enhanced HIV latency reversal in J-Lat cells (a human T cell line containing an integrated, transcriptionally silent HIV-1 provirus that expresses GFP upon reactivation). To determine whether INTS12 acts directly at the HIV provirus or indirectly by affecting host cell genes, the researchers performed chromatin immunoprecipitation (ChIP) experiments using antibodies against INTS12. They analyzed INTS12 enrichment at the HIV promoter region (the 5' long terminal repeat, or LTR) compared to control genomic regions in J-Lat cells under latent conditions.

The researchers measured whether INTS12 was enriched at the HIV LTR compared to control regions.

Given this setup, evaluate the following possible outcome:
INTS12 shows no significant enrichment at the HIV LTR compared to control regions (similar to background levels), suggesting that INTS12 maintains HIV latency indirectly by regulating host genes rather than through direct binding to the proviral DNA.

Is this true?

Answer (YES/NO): NO